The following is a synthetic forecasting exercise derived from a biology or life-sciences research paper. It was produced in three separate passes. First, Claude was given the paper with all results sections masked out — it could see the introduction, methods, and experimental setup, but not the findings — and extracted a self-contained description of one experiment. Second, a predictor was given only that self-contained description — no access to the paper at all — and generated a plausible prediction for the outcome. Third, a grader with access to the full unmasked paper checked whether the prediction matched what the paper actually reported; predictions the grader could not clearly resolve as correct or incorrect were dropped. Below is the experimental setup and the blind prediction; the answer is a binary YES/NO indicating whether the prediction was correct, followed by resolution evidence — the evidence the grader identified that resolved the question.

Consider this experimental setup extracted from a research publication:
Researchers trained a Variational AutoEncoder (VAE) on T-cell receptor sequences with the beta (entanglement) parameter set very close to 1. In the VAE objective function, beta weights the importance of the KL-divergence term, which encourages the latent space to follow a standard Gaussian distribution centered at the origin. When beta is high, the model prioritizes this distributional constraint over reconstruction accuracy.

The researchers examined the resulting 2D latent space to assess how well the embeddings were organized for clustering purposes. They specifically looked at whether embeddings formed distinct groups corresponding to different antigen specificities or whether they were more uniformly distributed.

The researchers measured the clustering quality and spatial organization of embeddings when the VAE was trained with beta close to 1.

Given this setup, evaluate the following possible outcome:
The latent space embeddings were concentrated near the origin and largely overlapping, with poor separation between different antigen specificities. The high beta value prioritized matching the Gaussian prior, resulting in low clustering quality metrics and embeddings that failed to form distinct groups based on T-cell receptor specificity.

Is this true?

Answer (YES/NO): YES